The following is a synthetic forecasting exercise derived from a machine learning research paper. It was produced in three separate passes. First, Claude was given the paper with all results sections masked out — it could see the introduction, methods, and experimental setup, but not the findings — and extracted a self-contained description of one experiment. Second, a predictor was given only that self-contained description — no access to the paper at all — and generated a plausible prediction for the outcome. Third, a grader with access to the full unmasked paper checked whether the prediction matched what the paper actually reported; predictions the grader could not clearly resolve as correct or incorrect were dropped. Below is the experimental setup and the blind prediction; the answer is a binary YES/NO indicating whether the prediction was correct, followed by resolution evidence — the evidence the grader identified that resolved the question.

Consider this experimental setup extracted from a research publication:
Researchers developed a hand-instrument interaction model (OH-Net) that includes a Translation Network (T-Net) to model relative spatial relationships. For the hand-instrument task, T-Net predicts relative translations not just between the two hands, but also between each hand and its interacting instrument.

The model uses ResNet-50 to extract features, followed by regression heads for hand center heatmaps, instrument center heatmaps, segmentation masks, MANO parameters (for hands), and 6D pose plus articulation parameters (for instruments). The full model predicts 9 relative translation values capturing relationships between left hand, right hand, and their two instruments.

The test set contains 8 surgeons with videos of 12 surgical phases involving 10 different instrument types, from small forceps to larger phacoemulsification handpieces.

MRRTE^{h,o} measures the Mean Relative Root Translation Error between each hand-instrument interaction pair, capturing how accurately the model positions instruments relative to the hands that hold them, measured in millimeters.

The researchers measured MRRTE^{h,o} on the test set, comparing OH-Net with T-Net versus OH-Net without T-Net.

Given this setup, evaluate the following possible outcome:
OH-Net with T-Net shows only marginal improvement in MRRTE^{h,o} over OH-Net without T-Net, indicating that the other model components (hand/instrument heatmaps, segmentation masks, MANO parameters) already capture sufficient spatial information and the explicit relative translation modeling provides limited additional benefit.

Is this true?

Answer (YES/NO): NO